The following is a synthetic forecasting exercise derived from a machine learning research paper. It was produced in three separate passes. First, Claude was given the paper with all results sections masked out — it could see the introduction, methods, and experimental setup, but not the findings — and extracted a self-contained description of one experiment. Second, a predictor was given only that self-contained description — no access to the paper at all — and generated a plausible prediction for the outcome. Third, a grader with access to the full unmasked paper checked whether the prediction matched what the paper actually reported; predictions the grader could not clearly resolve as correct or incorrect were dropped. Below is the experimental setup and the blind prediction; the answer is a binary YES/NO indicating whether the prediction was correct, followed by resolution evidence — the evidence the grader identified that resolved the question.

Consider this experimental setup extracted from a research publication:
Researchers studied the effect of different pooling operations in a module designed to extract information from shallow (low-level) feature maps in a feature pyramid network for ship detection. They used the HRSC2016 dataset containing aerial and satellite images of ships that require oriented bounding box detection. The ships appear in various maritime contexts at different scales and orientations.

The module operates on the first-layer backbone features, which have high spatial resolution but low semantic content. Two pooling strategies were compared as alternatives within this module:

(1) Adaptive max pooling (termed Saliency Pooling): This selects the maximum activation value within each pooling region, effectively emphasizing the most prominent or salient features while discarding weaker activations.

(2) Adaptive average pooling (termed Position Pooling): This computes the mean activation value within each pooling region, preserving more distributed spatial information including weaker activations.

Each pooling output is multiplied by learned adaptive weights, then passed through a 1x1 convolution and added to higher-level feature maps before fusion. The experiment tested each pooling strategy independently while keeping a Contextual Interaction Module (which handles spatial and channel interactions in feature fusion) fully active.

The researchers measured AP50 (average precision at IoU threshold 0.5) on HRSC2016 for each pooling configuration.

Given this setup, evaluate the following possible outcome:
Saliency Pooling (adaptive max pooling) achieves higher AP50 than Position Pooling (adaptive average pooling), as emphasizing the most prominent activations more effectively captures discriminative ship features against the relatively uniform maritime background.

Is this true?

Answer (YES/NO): NO